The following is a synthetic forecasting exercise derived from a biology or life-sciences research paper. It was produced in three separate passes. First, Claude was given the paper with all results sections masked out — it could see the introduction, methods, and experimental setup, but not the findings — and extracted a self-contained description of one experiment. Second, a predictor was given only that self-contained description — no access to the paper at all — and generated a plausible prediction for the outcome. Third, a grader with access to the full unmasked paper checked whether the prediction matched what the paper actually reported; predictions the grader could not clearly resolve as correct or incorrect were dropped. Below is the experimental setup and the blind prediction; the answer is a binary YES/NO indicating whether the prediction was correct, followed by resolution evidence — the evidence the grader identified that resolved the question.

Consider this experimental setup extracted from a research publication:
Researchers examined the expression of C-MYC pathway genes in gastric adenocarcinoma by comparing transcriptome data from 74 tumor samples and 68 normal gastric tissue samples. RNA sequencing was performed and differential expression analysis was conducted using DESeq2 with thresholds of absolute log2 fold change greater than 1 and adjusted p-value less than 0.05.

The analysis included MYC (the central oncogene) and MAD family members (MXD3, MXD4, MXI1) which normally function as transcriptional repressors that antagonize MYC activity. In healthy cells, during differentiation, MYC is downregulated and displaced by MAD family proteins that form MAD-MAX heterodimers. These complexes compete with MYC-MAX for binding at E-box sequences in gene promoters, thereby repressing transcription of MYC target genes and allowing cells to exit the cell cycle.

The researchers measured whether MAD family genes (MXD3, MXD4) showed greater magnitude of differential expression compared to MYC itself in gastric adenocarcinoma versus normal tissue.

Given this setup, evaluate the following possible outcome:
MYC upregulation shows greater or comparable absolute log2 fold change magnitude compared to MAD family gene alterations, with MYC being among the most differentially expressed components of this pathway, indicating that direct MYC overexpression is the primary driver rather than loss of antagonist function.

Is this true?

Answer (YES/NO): NO